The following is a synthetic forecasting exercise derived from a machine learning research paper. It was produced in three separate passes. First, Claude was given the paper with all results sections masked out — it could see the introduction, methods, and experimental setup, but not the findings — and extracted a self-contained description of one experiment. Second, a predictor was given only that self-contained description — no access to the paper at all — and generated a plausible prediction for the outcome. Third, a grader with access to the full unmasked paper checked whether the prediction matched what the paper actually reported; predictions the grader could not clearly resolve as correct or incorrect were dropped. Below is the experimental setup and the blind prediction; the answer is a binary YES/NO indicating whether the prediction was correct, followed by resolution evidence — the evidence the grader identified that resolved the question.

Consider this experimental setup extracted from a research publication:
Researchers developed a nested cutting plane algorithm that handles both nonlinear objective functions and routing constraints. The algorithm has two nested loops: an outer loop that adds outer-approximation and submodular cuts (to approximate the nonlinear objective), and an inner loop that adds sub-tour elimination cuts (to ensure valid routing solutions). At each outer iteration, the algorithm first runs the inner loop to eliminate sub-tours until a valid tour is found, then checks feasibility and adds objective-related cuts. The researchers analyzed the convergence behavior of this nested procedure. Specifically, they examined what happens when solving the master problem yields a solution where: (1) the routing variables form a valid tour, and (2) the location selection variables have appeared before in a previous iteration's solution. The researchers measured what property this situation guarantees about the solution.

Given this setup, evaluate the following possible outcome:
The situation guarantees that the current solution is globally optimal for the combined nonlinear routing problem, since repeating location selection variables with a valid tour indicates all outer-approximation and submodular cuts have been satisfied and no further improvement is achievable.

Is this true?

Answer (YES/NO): YES